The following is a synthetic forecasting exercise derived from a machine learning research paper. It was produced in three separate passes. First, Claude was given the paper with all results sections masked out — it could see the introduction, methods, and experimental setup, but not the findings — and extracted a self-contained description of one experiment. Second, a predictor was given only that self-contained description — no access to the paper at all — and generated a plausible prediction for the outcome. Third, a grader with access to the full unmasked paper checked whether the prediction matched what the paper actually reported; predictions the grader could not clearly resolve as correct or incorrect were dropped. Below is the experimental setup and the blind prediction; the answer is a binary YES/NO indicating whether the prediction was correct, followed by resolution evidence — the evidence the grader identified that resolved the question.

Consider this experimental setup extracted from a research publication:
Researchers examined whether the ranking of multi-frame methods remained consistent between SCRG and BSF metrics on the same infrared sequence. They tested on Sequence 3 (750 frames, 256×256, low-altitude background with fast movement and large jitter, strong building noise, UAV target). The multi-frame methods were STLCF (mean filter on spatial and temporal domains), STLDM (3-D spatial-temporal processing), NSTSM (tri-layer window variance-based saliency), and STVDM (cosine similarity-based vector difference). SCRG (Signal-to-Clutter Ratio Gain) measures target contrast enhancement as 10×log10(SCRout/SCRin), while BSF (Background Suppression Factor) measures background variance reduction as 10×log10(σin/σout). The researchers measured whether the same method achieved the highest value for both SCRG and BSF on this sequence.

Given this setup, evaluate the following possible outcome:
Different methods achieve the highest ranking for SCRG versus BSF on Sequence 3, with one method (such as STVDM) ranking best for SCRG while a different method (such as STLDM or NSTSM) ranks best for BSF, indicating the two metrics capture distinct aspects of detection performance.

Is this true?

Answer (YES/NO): NO